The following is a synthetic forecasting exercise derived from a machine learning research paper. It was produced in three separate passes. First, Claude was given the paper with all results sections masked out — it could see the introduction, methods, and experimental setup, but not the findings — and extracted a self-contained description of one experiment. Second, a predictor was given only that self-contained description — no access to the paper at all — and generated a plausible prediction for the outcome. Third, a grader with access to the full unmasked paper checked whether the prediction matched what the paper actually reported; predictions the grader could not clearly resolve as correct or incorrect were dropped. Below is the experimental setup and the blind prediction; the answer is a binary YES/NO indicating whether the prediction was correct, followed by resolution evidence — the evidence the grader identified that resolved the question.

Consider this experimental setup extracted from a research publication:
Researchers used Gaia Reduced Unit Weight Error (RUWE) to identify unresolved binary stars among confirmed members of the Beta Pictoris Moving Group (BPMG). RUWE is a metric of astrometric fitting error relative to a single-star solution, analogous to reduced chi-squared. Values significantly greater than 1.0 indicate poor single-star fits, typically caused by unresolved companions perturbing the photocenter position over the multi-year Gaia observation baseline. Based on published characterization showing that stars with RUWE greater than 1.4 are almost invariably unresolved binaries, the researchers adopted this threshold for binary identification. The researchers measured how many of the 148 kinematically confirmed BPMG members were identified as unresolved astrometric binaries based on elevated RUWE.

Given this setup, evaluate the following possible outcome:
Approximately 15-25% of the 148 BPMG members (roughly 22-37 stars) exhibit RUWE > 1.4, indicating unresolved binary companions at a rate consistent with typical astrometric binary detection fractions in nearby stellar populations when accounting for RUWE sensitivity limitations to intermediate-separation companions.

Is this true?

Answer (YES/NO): YES